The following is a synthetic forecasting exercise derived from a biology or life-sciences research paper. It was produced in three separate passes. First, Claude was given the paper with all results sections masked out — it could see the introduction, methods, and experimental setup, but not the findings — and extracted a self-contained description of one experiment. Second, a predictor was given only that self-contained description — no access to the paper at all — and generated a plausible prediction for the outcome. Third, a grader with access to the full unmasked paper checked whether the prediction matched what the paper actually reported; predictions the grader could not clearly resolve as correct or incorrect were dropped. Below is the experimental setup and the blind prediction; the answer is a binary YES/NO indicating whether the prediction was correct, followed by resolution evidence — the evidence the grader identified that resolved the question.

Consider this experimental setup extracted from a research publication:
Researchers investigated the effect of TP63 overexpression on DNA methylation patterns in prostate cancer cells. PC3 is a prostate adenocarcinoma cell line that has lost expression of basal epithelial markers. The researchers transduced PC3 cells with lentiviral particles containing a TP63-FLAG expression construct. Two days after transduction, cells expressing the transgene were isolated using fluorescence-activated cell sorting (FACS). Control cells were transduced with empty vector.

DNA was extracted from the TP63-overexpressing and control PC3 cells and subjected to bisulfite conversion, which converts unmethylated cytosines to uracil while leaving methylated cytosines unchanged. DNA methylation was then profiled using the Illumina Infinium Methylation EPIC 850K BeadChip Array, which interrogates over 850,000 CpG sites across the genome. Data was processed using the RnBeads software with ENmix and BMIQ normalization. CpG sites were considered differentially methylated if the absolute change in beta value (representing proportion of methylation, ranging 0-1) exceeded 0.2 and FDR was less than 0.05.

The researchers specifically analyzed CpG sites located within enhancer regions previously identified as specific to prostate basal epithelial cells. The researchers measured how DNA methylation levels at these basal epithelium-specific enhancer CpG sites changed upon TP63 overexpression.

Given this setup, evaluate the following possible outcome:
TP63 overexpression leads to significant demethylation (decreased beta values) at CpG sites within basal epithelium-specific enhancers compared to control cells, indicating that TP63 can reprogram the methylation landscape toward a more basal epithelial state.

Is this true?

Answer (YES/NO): YES